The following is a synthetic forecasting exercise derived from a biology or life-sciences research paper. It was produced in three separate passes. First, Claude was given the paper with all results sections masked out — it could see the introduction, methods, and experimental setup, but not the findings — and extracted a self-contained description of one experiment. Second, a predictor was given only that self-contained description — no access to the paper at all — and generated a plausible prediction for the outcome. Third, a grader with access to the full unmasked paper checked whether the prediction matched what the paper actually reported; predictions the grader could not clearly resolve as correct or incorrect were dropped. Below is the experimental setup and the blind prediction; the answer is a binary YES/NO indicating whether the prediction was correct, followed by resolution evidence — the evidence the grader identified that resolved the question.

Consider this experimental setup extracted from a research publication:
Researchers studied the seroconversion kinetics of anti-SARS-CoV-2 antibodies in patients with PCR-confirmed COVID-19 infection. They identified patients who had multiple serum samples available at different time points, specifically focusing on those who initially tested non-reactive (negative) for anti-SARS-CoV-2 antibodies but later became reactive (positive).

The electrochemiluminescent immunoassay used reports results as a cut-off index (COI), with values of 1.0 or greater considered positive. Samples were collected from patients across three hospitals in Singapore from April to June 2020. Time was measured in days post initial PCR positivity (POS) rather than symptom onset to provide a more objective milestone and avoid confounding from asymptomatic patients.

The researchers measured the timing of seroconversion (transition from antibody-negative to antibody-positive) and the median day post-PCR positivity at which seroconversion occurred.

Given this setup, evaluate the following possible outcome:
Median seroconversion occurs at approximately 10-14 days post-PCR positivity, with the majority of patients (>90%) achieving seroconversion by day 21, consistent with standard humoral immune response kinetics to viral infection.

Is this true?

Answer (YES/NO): NO